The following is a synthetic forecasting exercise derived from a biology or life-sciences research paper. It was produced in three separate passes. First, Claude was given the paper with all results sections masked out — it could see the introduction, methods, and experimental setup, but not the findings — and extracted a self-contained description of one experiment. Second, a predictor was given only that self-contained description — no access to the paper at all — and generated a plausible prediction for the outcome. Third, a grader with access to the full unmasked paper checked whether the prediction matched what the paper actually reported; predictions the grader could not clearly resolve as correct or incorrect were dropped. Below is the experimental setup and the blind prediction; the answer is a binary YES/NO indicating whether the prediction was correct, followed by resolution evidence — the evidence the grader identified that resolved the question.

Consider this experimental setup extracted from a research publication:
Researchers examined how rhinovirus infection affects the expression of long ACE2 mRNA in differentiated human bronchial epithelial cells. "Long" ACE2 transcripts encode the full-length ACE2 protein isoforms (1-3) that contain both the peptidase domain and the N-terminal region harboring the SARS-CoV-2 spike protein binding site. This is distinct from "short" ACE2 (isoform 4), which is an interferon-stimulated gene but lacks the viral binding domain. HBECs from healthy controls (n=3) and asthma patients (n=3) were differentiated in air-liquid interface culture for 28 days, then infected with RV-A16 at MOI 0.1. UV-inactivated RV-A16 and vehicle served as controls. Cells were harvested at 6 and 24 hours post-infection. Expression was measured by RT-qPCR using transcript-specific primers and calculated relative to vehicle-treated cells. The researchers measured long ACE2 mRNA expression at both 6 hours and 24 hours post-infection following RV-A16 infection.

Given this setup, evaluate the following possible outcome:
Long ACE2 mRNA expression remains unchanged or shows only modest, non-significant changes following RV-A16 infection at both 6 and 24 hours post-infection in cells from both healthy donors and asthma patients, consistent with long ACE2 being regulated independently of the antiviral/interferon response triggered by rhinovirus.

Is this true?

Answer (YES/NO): YES